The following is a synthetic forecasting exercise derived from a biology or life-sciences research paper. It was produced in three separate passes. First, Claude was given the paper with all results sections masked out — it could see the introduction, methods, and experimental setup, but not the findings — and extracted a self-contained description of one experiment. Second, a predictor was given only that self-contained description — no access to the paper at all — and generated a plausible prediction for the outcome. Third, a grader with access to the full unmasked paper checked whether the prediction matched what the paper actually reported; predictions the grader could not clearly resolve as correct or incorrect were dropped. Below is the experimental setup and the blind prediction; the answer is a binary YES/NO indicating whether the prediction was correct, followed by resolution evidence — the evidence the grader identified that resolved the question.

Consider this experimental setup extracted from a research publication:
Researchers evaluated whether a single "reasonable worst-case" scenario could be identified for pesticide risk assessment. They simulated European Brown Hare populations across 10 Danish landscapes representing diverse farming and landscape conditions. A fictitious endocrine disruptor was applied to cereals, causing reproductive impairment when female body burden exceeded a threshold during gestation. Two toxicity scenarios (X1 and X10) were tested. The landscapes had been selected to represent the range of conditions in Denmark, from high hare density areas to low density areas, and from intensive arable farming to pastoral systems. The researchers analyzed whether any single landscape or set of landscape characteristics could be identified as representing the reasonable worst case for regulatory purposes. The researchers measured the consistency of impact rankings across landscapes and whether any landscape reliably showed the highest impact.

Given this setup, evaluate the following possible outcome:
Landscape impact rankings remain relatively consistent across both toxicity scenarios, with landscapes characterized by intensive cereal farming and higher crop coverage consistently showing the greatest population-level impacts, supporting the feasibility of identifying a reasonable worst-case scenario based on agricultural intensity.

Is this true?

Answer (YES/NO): NO